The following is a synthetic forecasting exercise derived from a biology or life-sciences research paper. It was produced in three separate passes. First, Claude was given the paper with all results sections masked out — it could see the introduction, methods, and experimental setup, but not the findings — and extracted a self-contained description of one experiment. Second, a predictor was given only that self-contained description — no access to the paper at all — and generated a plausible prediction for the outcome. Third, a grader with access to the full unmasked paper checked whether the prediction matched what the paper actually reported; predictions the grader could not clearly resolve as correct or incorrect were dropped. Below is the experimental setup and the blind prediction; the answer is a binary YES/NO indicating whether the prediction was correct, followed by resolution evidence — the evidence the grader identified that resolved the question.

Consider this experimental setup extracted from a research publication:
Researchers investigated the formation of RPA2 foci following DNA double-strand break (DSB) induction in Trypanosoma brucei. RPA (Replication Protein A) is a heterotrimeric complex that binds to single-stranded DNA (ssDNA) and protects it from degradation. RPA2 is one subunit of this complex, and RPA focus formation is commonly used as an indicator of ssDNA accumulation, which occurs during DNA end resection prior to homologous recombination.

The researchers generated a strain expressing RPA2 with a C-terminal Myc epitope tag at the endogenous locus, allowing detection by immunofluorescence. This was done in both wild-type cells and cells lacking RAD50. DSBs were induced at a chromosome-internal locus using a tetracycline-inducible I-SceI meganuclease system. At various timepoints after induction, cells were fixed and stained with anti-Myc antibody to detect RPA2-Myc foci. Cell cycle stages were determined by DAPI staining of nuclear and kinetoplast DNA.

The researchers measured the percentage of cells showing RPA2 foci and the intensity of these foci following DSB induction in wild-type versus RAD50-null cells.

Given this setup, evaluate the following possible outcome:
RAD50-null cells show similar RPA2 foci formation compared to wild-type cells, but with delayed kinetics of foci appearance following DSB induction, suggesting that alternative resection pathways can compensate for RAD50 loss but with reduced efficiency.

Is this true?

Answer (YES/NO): NO